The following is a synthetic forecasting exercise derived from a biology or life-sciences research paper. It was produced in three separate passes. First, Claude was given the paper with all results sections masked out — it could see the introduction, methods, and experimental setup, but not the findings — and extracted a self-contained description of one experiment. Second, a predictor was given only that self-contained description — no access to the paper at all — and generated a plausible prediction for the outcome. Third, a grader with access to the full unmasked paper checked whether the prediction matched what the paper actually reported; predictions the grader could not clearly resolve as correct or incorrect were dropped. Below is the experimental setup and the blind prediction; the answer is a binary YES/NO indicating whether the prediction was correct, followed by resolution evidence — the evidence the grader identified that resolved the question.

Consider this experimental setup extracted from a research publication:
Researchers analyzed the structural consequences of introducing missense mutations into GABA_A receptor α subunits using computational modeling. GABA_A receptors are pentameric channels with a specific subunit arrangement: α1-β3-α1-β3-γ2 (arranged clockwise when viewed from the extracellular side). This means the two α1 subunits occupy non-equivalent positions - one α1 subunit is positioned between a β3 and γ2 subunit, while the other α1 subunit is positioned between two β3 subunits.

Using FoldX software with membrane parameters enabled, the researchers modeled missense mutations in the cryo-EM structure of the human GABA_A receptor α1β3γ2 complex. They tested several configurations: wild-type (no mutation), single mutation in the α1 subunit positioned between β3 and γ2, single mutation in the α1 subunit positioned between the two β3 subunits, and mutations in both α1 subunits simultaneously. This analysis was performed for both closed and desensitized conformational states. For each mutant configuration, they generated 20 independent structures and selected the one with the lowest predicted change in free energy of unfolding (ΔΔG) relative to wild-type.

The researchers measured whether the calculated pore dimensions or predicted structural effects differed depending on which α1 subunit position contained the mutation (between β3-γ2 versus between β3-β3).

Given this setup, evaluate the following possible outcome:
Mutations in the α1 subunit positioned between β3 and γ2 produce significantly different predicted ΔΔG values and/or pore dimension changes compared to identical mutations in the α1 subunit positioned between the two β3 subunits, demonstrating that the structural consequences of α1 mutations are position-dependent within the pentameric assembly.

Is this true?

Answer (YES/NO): YES